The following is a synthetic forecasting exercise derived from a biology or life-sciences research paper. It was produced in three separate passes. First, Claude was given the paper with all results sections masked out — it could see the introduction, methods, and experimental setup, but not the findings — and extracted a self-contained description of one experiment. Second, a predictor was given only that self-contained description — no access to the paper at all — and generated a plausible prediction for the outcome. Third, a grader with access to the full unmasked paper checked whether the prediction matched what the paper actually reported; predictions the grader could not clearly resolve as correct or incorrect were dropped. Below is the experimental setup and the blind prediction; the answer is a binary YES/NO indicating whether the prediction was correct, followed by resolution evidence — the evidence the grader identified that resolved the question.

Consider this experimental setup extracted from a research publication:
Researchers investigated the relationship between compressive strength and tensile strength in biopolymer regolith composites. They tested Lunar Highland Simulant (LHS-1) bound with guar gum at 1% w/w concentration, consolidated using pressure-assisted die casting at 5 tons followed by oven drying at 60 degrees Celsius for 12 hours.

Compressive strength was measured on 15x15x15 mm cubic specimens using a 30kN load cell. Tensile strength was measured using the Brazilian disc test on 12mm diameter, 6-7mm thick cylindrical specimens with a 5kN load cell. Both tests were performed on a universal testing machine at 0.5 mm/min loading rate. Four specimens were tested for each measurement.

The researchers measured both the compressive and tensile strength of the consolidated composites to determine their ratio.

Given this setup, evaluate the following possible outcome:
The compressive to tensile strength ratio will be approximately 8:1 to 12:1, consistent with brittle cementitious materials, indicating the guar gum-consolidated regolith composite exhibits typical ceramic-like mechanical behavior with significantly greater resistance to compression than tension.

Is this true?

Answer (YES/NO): YES